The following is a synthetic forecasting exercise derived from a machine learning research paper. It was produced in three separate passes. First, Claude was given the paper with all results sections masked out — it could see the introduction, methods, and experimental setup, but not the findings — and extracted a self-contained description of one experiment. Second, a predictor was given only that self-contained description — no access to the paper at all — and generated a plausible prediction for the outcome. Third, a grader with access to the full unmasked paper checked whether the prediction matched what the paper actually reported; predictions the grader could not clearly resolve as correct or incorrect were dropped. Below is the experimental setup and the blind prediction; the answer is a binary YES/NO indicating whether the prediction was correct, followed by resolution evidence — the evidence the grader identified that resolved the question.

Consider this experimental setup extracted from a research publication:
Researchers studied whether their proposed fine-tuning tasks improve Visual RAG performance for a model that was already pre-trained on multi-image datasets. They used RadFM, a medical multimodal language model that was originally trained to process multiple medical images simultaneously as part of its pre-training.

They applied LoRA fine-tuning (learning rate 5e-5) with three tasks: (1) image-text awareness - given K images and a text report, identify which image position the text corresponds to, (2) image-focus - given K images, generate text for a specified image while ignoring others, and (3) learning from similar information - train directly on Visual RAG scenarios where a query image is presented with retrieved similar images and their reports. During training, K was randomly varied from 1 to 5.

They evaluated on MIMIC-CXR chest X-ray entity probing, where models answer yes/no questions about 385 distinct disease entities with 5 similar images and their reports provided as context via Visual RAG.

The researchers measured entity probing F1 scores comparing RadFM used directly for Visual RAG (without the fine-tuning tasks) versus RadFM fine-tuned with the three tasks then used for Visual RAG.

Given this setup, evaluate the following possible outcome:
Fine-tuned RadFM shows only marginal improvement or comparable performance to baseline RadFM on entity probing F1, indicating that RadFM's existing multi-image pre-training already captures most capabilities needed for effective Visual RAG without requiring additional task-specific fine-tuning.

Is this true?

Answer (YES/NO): NO